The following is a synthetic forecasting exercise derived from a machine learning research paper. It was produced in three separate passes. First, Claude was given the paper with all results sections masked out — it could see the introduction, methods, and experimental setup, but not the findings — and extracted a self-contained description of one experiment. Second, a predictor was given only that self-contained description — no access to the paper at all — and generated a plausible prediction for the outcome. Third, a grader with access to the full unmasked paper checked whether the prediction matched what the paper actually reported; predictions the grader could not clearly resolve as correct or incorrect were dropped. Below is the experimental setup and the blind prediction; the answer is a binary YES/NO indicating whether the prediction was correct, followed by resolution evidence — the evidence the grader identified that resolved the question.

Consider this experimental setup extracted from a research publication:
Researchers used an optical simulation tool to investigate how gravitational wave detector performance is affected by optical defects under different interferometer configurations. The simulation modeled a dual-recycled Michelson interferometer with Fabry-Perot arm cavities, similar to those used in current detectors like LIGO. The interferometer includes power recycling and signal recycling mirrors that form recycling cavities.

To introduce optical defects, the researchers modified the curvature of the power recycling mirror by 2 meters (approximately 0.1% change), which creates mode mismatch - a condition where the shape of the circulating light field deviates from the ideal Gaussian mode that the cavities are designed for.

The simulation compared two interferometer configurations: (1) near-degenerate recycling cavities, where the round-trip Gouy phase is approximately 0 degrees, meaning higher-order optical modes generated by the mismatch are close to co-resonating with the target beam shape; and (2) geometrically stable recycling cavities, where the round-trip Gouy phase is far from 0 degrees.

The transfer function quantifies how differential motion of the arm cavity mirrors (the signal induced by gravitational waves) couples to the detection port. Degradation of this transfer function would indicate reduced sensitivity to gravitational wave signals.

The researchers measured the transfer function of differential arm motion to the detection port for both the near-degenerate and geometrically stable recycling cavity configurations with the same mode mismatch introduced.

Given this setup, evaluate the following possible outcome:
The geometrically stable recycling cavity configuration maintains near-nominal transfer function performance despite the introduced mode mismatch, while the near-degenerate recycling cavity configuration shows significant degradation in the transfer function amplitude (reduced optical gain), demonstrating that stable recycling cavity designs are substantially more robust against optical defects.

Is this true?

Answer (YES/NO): YES